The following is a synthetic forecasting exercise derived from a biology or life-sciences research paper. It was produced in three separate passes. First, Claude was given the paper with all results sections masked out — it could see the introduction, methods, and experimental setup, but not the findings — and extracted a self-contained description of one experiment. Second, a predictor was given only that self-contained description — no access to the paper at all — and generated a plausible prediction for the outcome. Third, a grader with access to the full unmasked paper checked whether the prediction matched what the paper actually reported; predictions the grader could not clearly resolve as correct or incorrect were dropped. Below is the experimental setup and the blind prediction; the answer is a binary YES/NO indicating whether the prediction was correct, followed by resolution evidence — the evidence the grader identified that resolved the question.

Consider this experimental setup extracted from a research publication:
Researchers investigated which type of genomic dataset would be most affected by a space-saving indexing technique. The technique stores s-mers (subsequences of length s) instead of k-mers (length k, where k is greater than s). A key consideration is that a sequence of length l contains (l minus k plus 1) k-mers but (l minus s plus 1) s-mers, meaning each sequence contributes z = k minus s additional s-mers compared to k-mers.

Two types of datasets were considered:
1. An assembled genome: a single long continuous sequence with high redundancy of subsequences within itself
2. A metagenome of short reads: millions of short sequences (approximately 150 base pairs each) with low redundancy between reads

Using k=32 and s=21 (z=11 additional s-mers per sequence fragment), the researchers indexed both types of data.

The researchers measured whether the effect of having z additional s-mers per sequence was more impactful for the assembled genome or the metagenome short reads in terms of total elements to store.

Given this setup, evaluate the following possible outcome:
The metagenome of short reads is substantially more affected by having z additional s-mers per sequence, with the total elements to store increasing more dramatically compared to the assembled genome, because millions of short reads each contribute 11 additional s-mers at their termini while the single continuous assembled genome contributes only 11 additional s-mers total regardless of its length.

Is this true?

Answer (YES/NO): YES